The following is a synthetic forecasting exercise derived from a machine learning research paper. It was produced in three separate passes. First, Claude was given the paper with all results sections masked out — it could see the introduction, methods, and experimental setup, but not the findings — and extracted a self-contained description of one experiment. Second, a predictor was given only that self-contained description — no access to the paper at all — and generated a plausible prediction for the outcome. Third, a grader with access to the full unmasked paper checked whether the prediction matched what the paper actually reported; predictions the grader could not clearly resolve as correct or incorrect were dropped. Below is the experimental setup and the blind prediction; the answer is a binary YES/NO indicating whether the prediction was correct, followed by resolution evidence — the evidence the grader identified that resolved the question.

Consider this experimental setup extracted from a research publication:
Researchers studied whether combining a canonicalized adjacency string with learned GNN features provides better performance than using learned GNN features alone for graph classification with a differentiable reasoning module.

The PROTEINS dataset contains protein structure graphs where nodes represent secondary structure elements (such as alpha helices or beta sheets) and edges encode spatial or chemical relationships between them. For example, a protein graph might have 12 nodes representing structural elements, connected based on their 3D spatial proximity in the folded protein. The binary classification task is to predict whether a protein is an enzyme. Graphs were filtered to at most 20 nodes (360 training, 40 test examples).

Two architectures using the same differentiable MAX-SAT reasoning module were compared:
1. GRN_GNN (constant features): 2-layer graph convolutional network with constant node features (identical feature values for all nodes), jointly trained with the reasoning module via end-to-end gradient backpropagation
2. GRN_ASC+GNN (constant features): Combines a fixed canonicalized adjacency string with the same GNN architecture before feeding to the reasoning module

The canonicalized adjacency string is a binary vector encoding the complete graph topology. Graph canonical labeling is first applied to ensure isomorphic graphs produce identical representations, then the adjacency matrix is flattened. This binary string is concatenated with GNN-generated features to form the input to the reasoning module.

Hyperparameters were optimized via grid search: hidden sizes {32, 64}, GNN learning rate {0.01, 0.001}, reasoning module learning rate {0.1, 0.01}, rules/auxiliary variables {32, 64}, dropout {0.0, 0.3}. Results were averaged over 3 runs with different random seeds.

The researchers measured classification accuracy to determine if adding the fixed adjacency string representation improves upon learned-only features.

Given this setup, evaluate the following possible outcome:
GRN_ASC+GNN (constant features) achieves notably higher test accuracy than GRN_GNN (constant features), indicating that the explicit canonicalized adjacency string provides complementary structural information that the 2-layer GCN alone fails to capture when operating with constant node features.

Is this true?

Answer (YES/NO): NO